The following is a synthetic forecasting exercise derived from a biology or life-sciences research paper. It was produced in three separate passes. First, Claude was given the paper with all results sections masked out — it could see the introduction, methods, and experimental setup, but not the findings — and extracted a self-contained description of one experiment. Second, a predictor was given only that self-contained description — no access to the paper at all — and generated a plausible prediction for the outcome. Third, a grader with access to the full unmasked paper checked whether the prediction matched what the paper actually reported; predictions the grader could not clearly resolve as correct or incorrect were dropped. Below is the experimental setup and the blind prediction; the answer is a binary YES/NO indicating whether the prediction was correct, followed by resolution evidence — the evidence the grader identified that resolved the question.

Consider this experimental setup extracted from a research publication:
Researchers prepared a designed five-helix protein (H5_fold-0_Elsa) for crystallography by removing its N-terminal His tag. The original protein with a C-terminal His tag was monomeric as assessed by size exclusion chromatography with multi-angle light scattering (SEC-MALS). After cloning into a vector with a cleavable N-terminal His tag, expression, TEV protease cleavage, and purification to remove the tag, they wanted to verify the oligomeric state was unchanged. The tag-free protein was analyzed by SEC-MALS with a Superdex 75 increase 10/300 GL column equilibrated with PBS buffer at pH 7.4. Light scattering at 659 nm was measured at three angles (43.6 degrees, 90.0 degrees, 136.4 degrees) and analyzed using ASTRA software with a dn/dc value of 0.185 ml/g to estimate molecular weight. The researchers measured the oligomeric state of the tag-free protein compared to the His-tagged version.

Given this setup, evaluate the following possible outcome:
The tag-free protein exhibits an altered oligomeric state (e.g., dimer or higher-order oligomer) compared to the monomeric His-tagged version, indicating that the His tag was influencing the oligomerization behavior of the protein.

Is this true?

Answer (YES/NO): NO